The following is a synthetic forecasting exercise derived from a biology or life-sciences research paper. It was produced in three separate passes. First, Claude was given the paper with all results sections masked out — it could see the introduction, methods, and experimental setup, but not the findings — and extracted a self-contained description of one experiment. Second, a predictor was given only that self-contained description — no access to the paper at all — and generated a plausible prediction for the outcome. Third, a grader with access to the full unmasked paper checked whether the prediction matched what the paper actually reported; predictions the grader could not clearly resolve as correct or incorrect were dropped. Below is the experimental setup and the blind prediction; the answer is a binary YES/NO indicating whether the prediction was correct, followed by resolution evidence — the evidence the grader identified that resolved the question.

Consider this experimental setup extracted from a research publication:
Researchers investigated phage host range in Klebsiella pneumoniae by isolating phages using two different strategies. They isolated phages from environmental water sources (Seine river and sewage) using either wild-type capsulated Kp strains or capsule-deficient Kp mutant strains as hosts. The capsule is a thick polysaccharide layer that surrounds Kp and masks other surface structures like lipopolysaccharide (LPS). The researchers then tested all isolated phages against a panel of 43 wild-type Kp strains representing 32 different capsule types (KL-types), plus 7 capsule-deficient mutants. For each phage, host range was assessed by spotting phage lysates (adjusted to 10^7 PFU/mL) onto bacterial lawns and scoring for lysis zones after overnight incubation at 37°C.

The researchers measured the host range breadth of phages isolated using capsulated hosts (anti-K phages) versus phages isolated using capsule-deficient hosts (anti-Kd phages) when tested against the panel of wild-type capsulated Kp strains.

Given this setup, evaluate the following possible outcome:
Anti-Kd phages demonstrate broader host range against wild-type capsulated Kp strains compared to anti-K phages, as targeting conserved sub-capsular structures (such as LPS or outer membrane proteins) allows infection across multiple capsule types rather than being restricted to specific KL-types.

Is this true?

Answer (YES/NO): NO